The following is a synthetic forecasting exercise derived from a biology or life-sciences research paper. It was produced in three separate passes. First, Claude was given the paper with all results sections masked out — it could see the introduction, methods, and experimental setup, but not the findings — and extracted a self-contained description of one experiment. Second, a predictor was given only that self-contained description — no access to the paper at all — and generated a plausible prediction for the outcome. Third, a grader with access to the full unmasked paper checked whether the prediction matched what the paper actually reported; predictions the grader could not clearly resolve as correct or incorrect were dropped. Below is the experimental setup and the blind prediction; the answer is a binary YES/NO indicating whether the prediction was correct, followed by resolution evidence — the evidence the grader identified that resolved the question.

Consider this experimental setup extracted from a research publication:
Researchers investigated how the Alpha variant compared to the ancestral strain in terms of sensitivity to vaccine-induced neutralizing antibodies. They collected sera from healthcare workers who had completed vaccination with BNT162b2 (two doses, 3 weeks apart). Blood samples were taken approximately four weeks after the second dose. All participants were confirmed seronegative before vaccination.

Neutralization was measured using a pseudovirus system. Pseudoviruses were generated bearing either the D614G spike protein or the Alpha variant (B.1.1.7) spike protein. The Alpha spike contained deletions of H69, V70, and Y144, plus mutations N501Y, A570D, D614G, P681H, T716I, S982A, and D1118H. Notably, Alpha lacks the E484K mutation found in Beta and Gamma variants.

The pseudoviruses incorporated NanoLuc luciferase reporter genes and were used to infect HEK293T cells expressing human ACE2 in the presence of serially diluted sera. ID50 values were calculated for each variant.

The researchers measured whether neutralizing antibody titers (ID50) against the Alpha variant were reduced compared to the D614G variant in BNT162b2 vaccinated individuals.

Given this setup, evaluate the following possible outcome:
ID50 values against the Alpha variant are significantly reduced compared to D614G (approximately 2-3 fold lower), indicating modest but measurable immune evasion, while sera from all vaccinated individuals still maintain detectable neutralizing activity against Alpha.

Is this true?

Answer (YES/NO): NO